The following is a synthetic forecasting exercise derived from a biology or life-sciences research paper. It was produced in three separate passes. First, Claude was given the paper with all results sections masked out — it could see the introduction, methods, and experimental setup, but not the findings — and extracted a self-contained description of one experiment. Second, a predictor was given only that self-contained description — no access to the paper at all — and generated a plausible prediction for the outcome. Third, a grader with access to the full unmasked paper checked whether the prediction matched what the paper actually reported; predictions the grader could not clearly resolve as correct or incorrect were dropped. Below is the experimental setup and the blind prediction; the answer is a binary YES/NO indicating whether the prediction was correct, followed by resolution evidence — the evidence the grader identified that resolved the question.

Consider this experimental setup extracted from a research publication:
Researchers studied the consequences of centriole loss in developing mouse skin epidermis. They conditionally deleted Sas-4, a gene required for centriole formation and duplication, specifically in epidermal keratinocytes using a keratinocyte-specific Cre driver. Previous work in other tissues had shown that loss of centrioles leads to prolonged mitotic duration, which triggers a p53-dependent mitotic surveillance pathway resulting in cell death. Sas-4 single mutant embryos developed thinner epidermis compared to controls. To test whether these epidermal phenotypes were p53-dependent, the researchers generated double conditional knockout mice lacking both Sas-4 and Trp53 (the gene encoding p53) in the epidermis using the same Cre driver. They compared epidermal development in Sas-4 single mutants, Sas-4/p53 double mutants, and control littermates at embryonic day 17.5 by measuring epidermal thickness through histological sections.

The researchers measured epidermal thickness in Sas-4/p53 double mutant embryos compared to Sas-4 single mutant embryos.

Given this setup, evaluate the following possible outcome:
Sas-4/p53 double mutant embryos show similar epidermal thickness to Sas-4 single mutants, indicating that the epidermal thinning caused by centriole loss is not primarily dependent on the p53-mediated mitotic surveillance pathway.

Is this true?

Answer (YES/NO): NO